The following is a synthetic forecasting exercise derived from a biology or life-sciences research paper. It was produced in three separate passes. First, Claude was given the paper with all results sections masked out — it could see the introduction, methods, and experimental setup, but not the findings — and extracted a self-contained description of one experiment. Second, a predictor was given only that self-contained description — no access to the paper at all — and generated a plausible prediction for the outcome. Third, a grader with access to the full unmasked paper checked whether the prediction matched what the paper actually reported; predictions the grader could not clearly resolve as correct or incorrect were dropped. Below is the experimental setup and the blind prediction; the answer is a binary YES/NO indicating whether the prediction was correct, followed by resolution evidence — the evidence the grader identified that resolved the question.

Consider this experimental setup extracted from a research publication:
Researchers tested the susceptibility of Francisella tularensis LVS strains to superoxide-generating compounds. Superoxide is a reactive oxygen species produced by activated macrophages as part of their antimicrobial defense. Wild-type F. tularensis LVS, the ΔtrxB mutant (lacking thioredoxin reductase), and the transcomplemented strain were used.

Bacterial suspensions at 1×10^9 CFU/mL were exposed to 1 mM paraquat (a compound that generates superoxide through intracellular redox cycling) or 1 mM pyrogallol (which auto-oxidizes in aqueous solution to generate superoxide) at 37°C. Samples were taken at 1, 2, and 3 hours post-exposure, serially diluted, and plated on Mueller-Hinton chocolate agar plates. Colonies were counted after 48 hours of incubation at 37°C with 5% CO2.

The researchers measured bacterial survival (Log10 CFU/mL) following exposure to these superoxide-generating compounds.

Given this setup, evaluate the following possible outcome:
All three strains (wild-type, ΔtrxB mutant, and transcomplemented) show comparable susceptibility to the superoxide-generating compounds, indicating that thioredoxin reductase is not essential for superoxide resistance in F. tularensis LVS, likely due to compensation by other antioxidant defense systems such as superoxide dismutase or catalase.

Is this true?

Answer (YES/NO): NO